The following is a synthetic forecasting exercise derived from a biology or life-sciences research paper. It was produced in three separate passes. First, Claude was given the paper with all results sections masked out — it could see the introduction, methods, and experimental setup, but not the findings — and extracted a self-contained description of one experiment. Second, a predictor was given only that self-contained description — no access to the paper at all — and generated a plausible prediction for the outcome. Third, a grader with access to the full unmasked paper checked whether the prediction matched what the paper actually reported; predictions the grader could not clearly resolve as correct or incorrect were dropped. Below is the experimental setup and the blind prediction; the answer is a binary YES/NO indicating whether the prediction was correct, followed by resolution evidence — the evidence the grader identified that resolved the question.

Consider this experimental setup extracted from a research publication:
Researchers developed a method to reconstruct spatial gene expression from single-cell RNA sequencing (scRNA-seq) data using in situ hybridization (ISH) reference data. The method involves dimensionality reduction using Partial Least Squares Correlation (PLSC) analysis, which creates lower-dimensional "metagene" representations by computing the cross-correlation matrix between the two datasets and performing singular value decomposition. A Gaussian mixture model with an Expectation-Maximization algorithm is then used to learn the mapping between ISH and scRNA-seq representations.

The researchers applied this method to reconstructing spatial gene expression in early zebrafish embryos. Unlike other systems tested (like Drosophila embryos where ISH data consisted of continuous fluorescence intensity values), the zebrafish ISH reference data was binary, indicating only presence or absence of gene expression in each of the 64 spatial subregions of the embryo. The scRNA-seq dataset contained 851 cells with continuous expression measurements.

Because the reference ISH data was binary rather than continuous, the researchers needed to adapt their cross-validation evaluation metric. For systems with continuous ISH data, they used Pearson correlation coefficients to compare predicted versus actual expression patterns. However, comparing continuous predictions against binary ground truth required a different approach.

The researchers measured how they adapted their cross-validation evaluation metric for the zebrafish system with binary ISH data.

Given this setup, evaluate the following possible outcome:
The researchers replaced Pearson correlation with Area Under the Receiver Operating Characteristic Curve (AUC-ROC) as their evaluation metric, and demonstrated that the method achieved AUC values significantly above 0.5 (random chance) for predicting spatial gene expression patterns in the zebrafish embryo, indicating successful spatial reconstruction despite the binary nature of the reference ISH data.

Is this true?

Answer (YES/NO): YES